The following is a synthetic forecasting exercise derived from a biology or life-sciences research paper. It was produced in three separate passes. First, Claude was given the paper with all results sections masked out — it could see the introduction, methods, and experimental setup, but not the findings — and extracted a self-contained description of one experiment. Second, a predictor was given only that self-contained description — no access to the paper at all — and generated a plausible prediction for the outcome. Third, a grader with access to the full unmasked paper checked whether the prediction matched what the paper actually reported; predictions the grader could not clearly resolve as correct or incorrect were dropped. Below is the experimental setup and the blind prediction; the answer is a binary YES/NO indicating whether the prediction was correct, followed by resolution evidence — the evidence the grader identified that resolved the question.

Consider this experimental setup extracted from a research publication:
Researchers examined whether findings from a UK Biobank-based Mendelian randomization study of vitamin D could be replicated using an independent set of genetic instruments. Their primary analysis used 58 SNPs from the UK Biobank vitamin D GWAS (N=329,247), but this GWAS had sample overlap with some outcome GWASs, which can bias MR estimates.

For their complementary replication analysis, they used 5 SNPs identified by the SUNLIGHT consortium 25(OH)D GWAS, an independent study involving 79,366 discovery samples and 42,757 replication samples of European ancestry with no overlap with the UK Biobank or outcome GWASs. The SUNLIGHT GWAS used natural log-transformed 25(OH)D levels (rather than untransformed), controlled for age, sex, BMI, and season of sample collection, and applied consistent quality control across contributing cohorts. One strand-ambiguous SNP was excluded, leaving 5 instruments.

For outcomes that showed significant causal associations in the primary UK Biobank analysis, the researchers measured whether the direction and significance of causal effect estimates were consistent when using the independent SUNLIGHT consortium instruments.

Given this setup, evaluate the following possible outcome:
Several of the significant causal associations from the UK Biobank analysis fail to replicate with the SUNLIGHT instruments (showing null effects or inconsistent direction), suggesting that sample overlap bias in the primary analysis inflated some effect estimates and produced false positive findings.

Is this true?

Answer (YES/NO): NO